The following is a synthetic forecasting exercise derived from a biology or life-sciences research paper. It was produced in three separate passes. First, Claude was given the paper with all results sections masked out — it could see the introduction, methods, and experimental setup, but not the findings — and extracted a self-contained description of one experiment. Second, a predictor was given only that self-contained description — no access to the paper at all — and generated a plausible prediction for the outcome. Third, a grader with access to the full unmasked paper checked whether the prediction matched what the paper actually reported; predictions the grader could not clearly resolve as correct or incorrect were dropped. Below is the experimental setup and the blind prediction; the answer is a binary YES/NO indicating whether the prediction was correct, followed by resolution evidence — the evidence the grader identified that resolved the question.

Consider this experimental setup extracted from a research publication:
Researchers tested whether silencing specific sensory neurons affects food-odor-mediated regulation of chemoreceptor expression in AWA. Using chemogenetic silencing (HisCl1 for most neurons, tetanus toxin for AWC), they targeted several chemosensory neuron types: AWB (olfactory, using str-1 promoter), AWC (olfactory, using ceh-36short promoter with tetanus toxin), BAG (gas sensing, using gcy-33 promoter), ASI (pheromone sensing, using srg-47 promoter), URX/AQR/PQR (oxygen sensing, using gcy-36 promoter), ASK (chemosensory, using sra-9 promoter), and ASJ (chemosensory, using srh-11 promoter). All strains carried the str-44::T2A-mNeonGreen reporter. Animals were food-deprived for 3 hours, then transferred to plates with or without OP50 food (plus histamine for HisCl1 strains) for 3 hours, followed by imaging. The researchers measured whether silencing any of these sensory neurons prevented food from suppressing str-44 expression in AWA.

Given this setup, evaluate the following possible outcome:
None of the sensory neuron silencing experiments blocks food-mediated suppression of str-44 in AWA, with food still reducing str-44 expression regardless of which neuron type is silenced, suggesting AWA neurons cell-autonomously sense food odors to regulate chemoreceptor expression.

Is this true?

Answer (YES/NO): NO